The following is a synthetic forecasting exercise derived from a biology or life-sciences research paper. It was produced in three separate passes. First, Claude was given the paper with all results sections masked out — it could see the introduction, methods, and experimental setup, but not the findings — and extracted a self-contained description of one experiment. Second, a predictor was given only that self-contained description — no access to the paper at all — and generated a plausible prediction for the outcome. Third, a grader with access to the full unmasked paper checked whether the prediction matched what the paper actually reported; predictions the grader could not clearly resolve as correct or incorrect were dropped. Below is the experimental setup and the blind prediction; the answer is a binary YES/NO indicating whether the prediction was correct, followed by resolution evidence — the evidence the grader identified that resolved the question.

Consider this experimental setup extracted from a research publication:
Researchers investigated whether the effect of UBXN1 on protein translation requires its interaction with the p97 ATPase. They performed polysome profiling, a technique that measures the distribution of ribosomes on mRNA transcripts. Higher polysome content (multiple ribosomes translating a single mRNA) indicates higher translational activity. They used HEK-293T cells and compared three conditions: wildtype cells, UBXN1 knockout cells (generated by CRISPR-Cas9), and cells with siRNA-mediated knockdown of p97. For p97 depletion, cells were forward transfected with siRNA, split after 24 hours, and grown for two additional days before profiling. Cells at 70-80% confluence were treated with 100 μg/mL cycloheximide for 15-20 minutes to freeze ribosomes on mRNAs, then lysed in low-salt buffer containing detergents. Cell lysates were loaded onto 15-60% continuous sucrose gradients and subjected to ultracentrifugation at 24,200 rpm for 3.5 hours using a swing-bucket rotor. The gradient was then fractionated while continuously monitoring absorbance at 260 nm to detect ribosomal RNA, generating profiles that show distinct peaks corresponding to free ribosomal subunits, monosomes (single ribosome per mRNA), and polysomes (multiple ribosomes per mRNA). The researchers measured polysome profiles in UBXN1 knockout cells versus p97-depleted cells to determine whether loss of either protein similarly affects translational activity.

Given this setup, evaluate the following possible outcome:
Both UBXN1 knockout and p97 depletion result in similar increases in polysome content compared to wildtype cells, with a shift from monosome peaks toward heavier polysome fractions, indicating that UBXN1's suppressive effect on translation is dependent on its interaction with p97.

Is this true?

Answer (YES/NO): NO